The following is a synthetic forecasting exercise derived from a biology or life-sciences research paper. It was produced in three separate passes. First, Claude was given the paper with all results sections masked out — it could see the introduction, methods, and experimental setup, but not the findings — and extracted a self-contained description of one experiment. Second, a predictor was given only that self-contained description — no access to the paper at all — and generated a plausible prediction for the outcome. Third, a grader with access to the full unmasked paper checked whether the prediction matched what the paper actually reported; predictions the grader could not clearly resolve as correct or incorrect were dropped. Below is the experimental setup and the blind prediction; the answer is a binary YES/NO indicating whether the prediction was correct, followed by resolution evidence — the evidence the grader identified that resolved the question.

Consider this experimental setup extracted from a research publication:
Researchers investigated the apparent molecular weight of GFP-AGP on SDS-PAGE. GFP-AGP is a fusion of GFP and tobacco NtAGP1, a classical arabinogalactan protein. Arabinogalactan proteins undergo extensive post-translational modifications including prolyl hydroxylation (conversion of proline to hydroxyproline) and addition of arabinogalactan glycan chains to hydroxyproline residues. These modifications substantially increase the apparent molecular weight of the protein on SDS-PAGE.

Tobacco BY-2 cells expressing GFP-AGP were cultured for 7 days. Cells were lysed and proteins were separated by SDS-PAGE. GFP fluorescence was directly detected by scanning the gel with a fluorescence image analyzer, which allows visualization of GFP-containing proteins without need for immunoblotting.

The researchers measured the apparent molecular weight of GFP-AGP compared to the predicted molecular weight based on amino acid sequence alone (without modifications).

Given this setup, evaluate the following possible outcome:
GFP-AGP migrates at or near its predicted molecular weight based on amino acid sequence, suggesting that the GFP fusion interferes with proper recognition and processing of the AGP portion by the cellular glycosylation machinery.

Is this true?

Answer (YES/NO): NO